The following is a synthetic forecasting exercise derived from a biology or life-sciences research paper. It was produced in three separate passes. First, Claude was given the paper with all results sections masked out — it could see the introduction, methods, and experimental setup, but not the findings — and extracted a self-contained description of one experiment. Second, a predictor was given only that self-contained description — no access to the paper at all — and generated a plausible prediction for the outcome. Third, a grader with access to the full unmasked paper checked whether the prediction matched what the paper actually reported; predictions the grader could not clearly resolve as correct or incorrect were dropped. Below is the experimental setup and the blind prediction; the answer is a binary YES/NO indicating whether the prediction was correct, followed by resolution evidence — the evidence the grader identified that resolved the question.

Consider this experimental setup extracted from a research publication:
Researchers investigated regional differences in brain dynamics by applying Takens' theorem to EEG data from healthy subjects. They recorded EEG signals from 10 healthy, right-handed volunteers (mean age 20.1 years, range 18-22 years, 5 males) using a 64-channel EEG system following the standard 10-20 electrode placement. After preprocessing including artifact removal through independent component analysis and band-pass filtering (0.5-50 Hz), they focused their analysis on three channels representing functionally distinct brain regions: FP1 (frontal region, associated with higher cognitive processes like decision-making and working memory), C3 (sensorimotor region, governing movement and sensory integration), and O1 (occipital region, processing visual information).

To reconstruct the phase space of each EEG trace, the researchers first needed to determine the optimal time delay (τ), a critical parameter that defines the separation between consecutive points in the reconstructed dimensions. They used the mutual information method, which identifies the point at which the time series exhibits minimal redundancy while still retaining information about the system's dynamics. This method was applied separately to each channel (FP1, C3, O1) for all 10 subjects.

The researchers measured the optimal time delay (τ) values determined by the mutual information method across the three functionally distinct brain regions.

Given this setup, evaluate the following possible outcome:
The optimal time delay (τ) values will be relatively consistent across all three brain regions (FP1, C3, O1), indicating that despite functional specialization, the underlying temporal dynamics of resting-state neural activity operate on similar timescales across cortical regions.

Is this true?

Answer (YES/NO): YES